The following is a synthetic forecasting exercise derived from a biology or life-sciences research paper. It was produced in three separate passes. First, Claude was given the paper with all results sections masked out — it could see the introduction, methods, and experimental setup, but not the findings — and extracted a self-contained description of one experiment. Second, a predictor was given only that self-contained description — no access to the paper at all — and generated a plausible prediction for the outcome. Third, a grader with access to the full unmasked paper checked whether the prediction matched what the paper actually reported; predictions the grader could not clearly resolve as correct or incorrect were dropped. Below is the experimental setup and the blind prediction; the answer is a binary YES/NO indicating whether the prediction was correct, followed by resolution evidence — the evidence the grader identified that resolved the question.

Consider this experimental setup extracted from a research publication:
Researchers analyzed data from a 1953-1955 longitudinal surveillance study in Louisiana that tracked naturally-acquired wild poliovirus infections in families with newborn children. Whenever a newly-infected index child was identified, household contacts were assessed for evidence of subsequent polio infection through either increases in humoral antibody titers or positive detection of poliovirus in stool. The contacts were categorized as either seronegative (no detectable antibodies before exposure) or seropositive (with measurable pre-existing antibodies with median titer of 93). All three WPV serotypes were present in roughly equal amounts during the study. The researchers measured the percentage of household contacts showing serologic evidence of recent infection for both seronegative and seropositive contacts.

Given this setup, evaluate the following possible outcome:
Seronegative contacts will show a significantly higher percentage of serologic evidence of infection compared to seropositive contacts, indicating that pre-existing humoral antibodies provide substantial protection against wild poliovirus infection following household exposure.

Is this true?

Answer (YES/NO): YES